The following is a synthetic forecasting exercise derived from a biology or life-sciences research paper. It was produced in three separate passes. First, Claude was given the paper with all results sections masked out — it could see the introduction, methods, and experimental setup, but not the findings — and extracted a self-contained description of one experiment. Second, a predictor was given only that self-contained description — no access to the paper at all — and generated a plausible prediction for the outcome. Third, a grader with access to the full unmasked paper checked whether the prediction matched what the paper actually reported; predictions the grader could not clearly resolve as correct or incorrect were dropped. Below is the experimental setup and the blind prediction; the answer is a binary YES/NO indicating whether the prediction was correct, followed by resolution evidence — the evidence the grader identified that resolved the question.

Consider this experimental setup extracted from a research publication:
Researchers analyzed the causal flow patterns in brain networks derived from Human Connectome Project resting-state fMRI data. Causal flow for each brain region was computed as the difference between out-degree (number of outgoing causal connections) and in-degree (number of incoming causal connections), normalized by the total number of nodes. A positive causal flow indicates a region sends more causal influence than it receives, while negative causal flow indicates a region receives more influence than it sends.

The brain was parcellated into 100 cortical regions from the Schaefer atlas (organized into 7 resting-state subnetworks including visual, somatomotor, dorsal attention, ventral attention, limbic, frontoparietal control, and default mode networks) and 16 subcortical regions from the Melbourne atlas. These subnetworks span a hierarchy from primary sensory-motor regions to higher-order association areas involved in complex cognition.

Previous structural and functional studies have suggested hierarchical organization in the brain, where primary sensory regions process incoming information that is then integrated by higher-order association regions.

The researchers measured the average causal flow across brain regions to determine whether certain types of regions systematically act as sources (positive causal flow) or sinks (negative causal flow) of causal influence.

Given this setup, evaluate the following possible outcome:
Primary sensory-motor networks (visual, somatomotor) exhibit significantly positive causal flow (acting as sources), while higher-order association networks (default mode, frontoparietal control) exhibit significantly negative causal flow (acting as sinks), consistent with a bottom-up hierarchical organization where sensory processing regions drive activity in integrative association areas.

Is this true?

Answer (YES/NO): NO